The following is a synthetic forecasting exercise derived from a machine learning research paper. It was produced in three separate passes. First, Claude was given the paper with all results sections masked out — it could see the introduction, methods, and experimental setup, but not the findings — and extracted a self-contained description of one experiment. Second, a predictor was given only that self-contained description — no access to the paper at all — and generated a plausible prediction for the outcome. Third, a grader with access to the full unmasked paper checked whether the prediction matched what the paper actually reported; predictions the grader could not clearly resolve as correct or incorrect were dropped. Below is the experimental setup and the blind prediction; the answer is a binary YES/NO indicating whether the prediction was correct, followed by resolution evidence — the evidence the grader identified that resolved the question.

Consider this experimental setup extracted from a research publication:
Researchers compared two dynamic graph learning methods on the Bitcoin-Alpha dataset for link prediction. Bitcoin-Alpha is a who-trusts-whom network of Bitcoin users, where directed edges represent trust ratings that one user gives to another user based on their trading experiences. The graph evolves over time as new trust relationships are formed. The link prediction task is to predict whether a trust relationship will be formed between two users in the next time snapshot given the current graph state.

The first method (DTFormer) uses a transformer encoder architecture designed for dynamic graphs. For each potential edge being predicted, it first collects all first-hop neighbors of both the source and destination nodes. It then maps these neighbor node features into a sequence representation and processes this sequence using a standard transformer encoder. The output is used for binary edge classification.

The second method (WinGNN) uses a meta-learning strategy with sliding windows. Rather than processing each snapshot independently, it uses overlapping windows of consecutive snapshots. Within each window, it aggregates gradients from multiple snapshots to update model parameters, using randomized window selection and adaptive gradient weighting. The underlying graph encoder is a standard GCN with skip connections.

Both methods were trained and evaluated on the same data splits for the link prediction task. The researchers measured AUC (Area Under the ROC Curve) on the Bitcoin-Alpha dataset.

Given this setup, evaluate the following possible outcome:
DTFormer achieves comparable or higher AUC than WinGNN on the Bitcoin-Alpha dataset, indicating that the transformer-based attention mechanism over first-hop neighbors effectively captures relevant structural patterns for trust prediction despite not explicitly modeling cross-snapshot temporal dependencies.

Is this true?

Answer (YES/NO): YES